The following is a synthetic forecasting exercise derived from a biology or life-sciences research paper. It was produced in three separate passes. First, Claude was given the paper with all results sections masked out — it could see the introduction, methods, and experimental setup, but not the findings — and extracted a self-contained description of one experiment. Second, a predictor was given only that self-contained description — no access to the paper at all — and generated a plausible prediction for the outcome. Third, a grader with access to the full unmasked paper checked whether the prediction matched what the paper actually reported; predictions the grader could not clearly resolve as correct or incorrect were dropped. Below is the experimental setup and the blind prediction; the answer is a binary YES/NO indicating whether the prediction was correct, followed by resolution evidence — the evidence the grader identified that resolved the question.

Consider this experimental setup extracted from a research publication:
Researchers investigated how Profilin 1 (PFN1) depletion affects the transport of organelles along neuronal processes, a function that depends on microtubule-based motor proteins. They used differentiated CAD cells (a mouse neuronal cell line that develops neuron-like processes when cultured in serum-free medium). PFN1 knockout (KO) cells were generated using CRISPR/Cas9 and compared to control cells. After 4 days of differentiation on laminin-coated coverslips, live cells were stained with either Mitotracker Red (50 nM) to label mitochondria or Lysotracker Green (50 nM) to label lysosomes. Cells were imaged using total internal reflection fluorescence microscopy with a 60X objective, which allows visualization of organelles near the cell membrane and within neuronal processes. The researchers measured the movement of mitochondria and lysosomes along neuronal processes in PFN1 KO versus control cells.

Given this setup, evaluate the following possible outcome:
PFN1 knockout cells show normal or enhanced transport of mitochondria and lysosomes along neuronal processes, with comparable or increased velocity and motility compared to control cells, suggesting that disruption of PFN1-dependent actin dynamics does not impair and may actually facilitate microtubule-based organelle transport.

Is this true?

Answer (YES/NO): YES